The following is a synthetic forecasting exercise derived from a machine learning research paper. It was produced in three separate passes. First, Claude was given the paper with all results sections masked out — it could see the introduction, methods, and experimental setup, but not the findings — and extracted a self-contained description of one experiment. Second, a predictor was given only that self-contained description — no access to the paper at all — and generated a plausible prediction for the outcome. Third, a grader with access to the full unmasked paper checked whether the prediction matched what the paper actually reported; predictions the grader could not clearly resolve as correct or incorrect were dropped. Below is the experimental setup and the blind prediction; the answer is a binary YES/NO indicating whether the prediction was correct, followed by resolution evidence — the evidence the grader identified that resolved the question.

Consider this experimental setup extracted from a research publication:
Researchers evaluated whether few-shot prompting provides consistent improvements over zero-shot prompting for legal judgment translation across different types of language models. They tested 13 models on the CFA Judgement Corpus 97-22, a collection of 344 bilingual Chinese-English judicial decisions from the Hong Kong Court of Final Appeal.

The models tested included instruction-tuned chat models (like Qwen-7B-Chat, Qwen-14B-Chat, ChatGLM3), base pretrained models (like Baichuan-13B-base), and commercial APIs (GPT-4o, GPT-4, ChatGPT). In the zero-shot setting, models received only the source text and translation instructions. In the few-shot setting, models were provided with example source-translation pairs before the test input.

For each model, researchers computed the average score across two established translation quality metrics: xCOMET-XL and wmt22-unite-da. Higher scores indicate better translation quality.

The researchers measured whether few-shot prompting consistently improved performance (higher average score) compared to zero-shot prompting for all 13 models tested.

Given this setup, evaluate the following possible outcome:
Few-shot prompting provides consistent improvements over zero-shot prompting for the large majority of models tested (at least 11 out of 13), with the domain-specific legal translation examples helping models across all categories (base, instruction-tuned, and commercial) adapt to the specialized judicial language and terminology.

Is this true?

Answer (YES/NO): NO